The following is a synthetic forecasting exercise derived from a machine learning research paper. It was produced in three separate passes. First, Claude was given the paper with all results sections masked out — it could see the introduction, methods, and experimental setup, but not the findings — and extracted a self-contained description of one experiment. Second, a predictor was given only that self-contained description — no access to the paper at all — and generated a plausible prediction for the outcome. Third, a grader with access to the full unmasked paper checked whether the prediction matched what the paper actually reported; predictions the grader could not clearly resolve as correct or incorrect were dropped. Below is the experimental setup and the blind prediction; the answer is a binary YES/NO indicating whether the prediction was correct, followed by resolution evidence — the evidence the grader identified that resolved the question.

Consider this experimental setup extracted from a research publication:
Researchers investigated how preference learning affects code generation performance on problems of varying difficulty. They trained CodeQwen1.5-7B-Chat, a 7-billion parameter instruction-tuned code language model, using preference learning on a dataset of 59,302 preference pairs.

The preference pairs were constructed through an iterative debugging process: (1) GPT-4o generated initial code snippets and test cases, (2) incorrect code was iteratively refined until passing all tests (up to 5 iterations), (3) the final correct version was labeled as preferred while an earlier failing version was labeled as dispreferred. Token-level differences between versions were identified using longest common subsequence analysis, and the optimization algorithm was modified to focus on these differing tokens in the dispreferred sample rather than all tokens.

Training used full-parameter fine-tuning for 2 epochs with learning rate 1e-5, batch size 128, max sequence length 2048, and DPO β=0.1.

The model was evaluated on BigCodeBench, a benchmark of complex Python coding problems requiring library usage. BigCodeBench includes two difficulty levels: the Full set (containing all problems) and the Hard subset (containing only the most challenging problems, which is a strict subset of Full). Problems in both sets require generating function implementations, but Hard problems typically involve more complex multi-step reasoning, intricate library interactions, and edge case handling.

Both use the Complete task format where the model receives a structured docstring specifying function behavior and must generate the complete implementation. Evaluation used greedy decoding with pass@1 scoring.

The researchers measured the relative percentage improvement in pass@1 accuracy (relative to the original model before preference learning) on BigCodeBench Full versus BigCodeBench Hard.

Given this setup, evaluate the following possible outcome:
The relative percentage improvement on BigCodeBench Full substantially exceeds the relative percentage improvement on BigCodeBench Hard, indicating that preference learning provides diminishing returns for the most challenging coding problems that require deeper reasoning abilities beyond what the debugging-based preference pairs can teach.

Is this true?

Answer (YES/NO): NO